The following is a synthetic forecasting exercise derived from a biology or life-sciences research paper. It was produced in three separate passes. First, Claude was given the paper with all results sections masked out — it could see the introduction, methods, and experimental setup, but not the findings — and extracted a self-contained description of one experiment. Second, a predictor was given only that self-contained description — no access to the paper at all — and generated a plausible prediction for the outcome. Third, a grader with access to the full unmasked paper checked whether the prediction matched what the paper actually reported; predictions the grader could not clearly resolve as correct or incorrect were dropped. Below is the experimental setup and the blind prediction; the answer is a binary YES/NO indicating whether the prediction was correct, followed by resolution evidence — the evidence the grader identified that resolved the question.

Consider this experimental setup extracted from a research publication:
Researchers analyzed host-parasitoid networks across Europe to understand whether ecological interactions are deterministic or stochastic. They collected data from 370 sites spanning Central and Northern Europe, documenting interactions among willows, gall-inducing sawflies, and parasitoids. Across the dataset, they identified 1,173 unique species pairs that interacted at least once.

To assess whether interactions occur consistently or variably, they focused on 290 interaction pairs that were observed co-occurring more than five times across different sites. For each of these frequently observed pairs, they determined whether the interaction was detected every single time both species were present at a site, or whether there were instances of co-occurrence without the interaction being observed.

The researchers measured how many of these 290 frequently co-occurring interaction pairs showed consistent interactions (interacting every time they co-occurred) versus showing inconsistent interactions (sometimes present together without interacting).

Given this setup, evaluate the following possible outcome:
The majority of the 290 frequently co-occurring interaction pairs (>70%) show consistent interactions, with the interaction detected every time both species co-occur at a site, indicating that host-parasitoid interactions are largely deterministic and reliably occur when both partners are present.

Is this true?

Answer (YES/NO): NO